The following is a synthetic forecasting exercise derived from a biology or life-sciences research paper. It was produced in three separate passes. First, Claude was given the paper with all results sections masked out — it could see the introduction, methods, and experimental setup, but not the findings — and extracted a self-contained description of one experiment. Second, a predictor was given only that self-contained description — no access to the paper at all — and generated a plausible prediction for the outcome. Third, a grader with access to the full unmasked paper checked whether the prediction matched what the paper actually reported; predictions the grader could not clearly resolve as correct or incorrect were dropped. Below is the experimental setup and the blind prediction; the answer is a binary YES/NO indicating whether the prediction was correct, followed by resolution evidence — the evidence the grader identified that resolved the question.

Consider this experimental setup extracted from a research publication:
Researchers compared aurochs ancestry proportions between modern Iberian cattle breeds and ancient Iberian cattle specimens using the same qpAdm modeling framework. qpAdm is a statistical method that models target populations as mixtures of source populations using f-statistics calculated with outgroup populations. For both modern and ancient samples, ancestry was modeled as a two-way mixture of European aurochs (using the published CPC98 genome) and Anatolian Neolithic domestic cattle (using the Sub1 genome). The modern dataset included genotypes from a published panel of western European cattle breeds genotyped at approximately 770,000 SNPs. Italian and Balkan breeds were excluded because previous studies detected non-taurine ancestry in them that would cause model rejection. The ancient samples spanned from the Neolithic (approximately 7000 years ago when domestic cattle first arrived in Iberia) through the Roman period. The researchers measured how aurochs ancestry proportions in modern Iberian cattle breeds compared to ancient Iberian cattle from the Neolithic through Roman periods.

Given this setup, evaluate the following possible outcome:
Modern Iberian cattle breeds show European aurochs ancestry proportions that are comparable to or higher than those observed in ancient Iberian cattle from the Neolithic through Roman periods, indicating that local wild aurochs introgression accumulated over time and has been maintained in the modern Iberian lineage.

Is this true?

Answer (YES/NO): NO